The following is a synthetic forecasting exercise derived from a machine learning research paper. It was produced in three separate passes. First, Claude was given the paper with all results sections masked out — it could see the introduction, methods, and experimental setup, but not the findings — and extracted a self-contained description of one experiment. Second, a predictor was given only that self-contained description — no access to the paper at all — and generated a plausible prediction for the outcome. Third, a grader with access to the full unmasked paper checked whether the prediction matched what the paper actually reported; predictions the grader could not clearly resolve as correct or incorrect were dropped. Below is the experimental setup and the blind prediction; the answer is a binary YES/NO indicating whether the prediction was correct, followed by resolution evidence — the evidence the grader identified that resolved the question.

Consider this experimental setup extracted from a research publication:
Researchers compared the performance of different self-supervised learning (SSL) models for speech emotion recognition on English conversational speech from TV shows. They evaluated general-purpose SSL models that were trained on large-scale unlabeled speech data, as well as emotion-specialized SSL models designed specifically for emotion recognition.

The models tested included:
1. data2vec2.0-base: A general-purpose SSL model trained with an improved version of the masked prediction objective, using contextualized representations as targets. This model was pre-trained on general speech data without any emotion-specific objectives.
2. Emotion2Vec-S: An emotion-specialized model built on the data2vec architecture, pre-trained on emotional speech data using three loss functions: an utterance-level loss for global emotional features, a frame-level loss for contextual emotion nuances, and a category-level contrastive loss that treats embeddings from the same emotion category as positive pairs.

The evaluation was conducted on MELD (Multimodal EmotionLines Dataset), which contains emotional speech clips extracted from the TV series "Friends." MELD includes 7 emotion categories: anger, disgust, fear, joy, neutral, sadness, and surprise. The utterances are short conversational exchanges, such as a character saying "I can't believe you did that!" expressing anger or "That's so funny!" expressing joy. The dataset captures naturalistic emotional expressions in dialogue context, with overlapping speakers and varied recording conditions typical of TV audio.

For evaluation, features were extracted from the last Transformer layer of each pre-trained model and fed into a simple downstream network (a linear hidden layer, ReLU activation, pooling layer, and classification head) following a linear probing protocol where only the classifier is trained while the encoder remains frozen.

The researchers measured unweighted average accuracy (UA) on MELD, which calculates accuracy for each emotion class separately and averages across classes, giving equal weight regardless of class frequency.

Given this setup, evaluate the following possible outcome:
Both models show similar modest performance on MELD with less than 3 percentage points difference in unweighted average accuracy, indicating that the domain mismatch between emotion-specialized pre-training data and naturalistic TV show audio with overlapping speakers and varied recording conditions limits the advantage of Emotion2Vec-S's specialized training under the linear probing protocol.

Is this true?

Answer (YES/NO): NO